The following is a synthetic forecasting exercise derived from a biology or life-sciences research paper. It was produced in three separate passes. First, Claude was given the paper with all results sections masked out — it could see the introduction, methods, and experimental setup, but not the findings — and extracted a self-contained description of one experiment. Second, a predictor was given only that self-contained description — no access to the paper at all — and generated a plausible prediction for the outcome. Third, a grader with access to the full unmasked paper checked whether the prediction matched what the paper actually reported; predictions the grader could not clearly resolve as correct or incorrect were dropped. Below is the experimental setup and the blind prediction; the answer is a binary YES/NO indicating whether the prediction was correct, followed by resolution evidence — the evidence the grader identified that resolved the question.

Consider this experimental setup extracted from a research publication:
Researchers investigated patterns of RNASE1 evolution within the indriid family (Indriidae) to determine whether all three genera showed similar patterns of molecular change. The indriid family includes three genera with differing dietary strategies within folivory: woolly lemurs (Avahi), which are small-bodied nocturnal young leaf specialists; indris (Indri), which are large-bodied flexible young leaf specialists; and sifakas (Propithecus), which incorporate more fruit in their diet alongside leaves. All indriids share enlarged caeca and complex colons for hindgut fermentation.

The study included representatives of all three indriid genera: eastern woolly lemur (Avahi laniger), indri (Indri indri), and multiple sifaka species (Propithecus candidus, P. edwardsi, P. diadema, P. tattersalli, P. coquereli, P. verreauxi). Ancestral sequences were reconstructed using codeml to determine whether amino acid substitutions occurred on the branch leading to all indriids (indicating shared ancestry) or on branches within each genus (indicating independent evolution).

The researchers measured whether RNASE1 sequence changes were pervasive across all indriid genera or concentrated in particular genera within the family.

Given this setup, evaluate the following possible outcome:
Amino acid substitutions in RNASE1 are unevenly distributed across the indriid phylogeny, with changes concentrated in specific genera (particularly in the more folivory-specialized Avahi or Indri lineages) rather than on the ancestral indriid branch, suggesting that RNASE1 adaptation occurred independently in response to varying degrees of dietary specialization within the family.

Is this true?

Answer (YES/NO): NO